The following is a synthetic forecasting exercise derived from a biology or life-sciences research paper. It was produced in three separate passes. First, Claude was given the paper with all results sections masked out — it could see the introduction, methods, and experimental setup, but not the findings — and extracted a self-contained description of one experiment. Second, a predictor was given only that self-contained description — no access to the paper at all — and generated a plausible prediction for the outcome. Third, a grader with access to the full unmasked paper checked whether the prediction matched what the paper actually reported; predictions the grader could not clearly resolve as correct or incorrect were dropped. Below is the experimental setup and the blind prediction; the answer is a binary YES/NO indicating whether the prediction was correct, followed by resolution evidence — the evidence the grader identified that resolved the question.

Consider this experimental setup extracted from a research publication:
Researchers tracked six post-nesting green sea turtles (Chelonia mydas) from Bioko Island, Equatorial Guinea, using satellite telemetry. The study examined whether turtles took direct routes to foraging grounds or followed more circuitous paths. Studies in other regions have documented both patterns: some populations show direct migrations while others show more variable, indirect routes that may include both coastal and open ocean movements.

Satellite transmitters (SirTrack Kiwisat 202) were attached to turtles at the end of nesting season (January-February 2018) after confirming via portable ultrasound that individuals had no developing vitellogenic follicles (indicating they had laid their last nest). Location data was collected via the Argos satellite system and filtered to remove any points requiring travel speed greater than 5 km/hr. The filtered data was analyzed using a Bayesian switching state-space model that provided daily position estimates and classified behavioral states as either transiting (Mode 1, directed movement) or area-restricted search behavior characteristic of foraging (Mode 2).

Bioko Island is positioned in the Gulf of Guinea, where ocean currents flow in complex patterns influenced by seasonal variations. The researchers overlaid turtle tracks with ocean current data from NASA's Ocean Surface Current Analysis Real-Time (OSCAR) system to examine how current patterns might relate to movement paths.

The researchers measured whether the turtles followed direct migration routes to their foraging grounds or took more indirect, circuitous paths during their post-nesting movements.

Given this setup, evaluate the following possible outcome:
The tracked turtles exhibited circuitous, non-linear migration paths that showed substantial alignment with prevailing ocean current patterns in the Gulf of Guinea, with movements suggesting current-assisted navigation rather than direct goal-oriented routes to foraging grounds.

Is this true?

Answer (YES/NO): NO